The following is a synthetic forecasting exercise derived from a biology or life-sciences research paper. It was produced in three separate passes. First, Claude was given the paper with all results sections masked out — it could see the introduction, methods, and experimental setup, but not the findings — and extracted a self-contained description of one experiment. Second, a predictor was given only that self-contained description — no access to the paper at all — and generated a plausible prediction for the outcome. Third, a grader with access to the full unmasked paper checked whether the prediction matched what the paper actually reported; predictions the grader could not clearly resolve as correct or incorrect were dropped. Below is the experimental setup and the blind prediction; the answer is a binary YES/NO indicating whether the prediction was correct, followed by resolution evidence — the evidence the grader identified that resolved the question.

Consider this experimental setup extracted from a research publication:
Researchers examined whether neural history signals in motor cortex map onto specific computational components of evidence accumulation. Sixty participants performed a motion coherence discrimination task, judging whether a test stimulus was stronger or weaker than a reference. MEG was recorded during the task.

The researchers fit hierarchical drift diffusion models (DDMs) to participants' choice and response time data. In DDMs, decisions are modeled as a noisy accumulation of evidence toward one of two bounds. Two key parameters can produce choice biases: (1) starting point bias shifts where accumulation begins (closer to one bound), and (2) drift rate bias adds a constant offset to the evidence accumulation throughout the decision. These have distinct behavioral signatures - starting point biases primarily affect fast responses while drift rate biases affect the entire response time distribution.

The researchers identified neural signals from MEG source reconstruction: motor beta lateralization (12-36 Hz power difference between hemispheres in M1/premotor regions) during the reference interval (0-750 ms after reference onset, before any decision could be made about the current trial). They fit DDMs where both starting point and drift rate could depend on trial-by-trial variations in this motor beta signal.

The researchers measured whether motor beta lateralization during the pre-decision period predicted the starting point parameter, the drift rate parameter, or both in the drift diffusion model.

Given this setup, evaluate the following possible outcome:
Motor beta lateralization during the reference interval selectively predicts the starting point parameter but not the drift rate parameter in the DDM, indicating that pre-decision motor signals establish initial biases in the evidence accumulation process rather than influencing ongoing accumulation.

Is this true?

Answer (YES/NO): YES